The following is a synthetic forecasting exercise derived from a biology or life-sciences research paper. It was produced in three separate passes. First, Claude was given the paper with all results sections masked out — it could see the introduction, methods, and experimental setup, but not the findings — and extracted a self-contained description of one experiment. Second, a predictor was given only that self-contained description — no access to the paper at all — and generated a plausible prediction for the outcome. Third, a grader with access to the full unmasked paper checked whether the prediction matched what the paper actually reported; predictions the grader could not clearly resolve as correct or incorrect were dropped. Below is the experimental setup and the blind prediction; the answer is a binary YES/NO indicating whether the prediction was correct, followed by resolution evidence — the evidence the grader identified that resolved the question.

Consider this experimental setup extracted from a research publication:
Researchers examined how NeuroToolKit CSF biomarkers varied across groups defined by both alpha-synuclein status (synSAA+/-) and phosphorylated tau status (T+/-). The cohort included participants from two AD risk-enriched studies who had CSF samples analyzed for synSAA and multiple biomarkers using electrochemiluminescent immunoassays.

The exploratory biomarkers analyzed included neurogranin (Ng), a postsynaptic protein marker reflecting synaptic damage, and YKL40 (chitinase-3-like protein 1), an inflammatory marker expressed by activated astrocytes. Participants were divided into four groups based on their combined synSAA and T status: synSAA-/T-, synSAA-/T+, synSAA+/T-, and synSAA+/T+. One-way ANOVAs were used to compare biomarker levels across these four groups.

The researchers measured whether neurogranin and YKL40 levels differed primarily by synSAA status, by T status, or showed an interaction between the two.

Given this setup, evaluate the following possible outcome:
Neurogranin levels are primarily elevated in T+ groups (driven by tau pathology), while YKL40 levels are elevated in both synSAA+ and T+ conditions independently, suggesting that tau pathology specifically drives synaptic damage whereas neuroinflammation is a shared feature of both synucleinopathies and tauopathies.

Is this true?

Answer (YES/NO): NO